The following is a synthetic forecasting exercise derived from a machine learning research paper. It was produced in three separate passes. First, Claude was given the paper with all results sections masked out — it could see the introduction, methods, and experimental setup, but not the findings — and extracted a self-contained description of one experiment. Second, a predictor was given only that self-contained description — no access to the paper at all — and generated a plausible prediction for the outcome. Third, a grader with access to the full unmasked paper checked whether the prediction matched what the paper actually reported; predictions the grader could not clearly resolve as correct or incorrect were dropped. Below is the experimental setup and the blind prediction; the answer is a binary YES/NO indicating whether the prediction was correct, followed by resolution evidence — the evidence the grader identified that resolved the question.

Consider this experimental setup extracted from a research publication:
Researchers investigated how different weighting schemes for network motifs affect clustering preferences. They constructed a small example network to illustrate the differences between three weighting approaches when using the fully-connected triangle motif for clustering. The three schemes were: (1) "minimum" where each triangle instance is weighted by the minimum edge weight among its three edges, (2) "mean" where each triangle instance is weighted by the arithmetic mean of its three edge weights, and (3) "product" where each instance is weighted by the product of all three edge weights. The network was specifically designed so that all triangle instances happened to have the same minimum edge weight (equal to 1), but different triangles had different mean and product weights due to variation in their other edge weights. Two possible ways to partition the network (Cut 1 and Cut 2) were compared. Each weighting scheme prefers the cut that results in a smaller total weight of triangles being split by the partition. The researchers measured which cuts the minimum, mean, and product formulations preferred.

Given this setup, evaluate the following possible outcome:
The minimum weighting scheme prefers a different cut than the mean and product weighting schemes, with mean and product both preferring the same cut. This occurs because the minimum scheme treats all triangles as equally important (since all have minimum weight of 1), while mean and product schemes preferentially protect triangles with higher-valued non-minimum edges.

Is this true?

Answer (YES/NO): NO